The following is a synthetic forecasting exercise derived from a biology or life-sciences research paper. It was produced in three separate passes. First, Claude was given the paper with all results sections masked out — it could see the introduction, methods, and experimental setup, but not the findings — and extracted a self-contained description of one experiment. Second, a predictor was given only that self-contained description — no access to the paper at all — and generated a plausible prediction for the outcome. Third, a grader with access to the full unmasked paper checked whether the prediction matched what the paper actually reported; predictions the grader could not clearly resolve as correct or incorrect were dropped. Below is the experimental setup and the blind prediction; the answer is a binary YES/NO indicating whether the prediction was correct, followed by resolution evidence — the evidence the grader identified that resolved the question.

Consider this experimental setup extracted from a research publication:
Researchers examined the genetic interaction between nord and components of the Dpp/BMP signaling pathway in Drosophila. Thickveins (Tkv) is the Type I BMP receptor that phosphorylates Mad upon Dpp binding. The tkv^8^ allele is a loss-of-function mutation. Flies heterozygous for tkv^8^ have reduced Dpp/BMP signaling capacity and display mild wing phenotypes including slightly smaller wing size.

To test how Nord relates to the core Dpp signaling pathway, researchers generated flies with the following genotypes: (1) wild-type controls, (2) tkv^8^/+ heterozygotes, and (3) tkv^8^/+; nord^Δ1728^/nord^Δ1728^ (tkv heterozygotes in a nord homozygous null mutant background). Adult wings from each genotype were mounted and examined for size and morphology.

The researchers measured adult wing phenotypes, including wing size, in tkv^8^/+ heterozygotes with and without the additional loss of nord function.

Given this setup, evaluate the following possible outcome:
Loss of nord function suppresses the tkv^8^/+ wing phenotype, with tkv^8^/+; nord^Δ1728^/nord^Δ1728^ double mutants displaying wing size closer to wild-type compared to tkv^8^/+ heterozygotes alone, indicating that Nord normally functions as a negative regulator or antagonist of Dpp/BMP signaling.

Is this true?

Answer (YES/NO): NO